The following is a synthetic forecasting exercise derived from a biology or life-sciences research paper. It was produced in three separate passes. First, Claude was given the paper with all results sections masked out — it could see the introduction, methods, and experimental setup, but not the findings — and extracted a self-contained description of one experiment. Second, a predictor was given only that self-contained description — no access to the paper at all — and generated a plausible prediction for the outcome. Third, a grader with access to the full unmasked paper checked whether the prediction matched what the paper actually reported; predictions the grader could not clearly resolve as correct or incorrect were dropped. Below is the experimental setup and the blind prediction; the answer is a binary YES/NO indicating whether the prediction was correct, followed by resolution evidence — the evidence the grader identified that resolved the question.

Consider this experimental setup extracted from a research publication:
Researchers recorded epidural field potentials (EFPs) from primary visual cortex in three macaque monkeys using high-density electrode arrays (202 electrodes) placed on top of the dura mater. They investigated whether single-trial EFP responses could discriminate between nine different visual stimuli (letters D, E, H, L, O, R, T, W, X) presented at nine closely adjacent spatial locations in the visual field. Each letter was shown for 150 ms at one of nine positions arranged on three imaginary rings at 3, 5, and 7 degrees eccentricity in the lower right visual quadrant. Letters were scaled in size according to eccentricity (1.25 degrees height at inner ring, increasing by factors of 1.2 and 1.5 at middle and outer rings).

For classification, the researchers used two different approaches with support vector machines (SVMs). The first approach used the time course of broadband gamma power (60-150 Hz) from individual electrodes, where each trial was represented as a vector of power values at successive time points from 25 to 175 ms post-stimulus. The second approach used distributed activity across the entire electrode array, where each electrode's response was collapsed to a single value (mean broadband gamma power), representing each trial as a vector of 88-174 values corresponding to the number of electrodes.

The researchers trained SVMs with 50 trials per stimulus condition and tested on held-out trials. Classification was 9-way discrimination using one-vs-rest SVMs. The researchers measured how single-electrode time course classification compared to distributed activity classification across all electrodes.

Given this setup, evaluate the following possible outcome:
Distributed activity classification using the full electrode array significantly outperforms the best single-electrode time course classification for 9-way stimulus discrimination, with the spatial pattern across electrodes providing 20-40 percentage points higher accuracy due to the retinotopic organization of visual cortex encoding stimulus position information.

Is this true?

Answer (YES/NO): NO